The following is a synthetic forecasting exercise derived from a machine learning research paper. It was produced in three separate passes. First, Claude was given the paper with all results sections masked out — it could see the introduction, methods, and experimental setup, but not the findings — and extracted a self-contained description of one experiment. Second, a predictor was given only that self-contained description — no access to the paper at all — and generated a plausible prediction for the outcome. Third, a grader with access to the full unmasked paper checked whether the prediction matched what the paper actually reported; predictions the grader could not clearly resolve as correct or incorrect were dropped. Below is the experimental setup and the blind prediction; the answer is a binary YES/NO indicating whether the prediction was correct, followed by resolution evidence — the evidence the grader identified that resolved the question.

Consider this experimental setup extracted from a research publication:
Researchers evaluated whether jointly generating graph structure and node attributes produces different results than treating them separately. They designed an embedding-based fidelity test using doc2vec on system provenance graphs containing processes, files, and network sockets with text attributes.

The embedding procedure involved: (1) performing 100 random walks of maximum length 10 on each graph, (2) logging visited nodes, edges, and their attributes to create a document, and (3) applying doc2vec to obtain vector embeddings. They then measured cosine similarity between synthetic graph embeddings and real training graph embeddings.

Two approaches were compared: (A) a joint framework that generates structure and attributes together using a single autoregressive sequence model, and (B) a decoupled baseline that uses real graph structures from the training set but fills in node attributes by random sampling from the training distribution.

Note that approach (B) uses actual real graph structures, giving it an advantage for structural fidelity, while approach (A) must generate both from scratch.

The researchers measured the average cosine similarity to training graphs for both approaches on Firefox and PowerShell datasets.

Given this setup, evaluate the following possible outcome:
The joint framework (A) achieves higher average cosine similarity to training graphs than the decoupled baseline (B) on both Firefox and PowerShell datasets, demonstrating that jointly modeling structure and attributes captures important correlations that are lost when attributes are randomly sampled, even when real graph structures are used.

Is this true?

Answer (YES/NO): NO